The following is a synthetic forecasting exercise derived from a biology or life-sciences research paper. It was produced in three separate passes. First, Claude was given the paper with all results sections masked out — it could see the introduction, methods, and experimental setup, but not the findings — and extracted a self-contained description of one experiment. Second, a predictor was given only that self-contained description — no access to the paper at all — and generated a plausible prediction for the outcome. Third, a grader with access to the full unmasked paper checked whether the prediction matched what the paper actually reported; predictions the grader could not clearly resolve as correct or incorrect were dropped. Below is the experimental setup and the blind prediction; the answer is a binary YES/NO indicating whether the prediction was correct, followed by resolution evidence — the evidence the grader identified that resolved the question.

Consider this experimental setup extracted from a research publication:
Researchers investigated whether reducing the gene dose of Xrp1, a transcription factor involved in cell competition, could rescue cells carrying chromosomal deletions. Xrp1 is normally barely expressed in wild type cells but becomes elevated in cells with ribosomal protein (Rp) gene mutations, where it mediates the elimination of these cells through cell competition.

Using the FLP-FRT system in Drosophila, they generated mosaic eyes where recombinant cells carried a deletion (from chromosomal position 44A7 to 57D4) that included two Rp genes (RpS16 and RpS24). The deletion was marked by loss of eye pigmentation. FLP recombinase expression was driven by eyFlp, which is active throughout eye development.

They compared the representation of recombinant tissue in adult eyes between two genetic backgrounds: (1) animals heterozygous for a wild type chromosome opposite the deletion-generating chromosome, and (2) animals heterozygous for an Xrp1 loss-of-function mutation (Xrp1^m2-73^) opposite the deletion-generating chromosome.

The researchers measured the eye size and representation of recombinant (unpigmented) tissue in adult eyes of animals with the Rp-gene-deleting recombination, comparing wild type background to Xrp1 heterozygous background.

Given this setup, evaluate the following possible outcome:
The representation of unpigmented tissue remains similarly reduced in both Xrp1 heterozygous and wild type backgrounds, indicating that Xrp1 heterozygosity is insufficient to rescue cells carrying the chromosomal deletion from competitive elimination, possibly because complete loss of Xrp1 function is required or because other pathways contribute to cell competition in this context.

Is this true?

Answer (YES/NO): NO